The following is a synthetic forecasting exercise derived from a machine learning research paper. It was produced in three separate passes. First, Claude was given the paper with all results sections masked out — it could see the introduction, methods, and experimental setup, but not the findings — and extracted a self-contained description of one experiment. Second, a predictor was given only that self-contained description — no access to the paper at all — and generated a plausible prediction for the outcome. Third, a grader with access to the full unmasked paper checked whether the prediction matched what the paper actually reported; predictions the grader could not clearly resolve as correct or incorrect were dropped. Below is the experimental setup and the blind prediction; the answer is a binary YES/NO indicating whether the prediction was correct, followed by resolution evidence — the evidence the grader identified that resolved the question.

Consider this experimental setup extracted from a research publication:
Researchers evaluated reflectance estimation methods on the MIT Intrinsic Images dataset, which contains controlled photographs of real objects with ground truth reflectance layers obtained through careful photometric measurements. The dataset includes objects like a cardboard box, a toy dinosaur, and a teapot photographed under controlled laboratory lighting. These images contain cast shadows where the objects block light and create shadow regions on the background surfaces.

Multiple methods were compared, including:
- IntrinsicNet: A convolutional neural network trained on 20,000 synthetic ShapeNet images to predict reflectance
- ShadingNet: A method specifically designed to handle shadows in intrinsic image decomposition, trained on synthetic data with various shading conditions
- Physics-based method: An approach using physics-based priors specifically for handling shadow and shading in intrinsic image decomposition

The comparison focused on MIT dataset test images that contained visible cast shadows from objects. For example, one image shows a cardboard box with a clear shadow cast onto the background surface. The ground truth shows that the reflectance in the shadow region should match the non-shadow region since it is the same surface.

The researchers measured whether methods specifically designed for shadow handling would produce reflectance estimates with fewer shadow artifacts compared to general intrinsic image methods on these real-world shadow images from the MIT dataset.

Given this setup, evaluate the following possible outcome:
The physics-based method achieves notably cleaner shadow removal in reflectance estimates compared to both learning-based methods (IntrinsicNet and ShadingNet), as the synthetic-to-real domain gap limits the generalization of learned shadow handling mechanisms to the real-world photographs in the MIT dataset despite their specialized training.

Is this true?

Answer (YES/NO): NO